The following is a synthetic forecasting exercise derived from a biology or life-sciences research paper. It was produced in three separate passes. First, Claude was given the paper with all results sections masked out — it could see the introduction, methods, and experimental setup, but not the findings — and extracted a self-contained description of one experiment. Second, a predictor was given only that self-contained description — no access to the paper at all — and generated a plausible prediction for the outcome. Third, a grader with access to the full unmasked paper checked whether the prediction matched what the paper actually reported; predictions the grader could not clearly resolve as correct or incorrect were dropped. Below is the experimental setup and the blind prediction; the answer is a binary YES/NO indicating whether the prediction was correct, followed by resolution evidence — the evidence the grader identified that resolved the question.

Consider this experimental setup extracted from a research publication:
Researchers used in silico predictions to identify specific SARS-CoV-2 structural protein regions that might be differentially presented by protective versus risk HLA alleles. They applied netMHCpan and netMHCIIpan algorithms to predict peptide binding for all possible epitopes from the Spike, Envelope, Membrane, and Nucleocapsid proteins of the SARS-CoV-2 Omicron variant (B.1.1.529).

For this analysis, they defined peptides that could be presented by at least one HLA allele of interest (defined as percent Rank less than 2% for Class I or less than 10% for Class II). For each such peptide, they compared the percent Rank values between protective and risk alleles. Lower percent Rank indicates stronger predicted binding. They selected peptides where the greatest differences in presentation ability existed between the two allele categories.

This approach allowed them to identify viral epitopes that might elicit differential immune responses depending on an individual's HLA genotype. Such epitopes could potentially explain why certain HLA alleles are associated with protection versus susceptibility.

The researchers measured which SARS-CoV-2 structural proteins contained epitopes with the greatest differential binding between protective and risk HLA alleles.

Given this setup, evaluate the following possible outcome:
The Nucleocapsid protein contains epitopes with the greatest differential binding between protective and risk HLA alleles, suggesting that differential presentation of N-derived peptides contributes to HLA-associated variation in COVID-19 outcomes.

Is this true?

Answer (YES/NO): NO